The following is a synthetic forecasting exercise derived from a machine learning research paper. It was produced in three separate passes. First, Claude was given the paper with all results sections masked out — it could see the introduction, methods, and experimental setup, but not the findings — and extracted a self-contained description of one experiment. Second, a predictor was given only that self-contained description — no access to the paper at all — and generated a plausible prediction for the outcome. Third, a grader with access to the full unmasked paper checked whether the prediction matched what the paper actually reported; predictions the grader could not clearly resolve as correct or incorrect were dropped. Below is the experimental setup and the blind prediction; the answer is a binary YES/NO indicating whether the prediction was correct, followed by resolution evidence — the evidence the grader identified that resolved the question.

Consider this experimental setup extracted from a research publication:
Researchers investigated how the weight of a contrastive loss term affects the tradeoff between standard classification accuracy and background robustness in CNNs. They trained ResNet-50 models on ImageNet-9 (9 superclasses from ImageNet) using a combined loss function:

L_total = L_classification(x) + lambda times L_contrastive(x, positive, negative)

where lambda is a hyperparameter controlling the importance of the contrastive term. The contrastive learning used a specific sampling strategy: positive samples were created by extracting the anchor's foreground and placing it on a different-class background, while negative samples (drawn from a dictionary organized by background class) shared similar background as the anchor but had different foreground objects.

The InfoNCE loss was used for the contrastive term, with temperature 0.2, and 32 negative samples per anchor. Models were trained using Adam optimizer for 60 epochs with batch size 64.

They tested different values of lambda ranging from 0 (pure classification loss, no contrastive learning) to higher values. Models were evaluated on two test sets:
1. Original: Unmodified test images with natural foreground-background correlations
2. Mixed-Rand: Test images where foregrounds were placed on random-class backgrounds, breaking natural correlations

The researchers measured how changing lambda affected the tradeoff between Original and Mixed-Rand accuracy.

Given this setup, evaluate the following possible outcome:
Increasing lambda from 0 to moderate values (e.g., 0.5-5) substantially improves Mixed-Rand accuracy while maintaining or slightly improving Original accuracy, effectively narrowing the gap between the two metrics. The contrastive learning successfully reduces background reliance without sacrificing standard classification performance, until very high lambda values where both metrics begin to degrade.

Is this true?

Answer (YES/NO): NO